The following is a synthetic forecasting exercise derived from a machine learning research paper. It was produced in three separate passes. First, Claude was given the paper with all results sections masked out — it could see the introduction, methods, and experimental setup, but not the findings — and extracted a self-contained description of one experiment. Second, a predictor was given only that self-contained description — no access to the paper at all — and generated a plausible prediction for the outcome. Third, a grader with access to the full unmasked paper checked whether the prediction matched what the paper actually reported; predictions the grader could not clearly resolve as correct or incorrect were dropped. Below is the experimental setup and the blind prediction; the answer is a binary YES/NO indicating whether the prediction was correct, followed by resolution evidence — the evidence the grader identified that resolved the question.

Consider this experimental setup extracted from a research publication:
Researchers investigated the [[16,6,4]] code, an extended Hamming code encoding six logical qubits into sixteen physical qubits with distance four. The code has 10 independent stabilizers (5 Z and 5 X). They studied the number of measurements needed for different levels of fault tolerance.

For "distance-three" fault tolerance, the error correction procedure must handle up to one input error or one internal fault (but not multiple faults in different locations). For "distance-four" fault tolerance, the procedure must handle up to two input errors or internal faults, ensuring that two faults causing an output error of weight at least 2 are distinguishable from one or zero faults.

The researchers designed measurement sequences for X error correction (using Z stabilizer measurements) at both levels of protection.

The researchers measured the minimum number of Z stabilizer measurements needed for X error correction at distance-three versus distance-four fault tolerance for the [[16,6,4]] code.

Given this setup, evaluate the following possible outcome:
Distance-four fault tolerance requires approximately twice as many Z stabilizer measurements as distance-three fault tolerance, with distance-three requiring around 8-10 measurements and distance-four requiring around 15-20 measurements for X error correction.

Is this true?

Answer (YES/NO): NO